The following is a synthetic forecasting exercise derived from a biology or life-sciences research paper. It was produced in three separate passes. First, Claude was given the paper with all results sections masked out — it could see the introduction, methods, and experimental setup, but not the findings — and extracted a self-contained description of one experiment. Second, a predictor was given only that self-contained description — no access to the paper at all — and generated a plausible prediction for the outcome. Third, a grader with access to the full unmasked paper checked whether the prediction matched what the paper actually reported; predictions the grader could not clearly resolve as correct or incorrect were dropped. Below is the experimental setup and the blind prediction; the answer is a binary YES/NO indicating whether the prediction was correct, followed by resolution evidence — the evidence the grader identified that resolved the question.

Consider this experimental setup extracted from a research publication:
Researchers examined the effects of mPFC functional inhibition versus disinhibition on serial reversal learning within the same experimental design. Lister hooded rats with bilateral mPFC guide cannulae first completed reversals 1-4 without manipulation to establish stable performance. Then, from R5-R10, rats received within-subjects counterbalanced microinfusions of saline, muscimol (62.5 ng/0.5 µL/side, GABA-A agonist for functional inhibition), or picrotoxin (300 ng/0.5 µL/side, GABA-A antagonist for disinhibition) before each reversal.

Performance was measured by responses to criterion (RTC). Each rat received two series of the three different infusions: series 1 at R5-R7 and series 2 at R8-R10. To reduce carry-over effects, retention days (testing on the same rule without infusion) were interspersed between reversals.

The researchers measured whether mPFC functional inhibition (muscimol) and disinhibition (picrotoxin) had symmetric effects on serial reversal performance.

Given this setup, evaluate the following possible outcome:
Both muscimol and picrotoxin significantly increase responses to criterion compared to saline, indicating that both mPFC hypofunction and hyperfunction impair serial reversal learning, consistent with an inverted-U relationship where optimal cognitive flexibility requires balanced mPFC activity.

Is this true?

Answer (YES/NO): NO